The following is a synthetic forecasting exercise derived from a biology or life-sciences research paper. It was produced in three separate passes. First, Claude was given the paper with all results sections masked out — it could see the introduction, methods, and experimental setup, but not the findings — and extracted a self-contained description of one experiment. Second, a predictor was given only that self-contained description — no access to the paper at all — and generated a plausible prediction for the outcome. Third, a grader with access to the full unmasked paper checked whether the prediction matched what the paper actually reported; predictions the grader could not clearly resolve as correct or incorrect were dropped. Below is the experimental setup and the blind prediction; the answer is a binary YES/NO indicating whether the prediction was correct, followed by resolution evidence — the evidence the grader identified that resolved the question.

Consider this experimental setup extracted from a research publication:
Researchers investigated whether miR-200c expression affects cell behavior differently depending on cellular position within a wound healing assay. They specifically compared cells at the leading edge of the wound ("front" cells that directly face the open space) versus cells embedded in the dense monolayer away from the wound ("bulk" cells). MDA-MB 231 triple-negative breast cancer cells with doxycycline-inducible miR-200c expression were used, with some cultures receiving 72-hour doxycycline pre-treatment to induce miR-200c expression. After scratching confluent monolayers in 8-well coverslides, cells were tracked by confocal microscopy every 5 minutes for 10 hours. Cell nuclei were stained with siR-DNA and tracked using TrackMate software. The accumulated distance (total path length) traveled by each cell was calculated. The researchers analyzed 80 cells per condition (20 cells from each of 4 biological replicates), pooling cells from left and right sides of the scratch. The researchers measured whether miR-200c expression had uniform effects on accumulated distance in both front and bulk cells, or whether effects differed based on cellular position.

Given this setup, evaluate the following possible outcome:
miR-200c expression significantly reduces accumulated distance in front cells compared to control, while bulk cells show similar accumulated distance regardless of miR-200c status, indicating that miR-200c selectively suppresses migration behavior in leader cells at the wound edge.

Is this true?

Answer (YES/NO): NO